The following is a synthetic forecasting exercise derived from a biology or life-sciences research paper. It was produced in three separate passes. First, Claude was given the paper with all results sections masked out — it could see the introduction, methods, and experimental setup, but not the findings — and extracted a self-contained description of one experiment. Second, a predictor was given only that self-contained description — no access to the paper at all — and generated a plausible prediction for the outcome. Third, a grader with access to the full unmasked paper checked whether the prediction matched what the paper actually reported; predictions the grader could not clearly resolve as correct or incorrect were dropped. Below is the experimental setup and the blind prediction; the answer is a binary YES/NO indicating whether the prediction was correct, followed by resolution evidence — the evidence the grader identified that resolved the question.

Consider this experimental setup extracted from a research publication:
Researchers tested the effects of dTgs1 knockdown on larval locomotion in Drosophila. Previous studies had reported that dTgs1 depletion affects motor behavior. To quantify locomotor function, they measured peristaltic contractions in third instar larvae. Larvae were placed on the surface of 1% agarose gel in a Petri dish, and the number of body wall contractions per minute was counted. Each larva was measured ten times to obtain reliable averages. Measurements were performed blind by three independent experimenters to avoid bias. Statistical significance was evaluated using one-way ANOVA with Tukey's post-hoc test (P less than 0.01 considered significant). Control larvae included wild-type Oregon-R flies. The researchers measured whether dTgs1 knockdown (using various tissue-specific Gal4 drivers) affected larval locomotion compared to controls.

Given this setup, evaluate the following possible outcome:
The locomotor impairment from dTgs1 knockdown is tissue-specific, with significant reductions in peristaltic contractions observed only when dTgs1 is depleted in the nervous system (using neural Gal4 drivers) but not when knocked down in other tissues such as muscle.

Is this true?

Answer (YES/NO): NO